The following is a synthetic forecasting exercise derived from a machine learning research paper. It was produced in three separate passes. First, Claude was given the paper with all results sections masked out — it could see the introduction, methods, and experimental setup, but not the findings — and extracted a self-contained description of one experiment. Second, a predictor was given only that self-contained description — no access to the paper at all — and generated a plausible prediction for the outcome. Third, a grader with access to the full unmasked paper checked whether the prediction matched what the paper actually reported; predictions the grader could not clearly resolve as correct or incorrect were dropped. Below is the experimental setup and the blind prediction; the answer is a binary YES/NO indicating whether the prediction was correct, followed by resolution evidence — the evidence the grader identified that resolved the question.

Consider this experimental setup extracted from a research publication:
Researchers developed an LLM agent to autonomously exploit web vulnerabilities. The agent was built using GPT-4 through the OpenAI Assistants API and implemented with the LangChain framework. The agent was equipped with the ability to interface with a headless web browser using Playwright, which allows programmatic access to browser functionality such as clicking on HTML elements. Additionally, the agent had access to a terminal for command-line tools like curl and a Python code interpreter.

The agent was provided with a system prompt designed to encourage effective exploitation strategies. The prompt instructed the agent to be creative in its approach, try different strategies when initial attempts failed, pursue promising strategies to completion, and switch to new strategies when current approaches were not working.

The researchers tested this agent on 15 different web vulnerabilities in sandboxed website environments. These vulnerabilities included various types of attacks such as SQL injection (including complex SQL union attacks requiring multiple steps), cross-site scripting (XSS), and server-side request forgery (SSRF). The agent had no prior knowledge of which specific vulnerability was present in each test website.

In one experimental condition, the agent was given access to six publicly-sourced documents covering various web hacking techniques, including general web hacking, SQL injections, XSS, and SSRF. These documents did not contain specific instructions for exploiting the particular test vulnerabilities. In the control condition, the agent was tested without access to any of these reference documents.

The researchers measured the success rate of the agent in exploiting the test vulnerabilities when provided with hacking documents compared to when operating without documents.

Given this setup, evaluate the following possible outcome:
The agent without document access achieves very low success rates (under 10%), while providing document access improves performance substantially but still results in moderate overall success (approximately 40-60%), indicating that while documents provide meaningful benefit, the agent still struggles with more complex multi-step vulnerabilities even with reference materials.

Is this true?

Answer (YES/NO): NO